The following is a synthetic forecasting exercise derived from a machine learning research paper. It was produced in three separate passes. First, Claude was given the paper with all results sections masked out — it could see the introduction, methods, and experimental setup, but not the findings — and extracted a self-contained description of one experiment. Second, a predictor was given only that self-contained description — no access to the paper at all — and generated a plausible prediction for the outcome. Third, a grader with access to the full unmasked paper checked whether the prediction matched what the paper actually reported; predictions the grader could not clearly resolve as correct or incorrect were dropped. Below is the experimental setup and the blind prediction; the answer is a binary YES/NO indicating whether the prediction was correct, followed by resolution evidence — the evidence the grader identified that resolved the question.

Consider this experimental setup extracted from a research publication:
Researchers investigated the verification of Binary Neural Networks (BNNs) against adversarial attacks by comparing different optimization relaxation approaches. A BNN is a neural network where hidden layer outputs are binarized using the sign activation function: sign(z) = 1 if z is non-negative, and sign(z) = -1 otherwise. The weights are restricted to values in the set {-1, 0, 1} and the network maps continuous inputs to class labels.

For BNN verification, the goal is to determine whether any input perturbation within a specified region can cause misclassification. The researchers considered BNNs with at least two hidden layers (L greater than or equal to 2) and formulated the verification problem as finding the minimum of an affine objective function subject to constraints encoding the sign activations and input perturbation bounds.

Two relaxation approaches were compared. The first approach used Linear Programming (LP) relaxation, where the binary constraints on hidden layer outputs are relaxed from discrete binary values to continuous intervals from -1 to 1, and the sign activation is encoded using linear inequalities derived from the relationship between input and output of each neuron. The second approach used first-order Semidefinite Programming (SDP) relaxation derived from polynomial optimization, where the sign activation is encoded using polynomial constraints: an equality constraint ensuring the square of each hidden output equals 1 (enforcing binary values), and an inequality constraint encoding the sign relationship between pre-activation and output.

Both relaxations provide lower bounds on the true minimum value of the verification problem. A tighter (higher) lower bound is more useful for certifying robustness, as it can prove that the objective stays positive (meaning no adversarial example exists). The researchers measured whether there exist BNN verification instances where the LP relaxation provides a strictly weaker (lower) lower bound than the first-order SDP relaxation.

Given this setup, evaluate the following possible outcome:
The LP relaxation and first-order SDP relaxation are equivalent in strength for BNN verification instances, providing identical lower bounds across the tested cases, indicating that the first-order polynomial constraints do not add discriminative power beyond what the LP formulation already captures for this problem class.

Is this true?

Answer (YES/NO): NO